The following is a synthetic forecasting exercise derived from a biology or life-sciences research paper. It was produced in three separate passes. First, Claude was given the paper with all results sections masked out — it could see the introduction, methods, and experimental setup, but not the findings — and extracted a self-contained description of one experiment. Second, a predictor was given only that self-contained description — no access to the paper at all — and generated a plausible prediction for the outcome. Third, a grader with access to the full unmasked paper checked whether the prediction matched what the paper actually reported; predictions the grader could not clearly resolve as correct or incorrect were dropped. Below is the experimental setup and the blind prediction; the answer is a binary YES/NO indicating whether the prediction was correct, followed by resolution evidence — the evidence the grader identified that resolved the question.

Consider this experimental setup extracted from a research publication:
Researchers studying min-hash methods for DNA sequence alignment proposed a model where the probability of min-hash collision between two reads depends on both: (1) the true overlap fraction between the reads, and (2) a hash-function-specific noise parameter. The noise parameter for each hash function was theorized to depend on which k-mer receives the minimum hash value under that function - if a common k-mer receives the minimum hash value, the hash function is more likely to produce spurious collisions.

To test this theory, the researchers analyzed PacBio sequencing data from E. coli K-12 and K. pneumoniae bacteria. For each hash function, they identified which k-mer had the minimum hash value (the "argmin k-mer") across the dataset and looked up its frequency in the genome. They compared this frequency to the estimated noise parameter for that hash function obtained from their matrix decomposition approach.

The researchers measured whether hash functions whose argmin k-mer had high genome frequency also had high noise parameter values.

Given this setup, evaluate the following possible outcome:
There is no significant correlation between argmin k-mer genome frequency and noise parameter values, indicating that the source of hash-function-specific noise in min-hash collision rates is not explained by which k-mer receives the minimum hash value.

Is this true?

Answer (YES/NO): NO